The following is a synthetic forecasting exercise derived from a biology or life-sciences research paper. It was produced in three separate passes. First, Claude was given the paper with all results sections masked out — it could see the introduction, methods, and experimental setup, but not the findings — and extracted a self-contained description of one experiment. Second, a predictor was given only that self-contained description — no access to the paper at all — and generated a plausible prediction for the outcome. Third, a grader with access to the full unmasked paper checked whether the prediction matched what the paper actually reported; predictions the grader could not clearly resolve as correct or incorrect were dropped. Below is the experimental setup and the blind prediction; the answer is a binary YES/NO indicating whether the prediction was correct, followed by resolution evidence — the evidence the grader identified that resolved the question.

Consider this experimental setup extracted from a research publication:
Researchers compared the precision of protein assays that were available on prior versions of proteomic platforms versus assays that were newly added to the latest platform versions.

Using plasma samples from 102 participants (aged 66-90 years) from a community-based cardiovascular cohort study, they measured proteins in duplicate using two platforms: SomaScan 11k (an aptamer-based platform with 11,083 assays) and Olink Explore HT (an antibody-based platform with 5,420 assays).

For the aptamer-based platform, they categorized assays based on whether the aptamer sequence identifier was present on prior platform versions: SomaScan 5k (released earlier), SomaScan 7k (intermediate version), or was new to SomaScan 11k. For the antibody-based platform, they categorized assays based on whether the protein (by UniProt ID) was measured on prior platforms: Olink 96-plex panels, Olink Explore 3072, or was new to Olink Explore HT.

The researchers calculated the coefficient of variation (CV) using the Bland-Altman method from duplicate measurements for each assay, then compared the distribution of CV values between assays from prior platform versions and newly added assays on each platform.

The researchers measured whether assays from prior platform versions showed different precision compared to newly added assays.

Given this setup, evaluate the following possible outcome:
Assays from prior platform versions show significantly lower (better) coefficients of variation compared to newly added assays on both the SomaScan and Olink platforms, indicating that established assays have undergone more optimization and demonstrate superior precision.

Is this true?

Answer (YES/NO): NO